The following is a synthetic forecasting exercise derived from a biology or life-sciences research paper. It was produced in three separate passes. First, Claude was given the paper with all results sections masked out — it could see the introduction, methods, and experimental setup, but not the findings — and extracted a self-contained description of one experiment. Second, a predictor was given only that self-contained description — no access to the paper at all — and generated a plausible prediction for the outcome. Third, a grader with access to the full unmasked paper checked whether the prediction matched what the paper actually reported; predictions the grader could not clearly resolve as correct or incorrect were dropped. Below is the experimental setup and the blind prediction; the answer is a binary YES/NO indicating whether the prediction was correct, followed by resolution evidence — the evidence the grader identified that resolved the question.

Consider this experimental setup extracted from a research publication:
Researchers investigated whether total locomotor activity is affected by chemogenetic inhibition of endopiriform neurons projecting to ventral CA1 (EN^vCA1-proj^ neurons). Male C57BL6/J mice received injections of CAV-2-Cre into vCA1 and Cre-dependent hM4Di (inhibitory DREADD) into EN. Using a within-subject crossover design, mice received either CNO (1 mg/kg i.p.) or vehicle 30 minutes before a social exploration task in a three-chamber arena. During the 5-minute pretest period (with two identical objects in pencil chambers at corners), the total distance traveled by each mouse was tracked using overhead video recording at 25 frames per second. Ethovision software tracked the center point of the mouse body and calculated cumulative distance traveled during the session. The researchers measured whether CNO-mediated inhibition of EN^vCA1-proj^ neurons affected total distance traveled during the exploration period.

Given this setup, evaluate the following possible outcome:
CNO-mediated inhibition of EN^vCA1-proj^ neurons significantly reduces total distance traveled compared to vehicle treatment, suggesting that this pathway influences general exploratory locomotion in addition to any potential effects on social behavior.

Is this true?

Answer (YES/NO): NO